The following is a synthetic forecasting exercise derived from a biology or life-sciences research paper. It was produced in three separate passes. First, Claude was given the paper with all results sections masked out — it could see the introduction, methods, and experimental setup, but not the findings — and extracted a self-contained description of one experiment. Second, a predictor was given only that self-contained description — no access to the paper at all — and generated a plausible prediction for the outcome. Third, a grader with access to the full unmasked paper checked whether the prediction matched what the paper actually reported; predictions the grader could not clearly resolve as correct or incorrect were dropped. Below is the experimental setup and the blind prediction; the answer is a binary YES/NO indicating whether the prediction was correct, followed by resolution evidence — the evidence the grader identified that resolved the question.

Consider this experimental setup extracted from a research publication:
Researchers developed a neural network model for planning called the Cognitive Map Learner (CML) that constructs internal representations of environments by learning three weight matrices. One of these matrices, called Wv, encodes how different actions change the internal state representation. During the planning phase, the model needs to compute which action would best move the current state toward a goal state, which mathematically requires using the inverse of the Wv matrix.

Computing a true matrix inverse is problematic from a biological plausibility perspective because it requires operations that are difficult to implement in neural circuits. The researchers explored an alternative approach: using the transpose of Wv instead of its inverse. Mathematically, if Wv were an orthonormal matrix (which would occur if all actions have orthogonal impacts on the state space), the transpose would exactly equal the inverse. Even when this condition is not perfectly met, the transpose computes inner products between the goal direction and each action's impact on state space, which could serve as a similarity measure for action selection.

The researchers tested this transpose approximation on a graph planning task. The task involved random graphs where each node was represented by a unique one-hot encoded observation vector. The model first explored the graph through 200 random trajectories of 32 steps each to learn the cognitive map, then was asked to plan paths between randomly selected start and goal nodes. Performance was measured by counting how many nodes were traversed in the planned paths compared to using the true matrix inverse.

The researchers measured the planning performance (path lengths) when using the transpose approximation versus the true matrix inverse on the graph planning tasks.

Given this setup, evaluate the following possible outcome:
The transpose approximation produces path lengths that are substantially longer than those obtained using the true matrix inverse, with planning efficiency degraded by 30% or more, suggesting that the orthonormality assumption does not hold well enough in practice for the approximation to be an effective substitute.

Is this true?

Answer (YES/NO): NO